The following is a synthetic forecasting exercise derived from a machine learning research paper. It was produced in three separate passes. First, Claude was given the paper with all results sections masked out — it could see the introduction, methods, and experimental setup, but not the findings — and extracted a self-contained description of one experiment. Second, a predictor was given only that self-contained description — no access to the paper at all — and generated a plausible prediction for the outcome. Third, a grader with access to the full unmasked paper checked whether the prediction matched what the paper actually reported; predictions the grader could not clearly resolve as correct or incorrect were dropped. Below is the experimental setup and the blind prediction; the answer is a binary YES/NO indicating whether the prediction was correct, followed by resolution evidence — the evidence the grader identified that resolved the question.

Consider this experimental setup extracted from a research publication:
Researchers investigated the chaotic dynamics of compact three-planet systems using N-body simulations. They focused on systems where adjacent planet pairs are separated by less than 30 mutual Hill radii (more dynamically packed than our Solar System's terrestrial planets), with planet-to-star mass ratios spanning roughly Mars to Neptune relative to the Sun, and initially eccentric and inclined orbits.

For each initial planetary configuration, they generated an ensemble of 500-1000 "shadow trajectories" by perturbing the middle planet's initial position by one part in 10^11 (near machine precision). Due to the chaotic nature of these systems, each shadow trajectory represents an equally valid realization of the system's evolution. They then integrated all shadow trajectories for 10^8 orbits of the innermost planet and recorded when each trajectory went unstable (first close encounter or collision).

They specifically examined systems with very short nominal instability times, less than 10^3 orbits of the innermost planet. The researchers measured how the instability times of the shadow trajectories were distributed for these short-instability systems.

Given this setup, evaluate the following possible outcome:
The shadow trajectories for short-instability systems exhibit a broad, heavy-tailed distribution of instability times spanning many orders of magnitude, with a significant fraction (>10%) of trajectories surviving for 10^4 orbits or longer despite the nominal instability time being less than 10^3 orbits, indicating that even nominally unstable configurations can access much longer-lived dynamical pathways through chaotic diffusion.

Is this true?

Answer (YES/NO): NO